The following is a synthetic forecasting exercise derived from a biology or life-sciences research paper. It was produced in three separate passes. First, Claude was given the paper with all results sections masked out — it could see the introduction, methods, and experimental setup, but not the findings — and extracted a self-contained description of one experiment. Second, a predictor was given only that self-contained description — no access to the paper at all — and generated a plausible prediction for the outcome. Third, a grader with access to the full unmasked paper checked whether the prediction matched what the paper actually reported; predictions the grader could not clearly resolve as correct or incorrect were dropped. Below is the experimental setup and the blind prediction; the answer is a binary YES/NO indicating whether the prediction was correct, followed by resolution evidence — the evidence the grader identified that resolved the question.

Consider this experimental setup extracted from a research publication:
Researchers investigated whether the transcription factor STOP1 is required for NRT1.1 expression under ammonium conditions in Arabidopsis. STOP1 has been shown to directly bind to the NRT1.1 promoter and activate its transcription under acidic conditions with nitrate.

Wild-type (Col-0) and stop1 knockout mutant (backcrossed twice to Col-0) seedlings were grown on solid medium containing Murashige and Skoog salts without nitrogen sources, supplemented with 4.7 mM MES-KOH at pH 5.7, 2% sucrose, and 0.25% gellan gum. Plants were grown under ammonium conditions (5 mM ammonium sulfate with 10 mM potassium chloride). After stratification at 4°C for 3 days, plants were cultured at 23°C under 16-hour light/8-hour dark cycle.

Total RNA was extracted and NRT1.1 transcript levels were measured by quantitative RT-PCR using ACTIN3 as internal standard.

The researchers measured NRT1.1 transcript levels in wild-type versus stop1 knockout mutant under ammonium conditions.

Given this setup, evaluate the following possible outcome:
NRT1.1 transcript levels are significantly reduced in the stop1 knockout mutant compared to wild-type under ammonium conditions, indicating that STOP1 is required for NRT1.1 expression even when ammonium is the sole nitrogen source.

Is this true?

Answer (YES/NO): YES